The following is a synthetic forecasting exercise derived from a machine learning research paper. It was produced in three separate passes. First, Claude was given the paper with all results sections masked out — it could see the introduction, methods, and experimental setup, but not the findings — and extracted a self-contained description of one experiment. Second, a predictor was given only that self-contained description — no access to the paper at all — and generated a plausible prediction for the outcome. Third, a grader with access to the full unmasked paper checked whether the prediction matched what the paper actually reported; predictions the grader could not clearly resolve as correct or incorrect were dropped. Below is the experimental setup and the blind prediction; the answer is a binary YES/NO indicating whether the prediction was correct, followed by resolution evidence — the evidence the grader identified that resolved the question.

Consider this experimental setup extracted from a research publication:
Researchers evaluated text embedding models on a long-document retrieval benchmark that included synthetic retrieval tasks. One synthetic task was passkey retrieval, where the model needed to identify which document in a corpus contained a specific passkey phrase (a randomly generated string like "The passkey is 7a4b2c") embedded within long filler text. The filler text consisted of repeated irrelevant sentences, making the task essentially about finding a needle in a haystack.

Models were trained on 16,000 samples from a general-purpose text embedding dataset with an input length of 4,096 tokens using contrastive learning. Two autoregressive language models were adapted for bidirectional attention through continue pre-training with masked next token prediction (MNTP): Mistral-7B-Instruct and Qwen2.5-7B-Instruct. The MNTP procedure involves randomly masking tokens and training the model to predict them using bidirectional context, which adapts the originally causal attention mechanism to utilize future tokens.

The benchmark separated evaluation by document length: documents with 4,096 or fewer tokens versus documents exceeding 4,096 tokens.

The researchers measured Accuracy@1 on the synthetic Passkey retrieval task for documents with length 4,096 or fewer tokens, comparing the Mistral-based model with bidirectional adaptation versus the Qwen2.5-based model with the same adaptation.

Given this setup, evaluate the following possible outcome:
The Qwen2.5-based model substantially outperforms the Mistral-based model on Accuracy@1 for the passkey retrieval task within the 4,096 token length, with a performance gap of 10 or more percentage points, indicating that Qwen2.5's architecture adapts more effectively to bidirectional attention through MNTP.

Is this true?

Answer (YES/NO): NO